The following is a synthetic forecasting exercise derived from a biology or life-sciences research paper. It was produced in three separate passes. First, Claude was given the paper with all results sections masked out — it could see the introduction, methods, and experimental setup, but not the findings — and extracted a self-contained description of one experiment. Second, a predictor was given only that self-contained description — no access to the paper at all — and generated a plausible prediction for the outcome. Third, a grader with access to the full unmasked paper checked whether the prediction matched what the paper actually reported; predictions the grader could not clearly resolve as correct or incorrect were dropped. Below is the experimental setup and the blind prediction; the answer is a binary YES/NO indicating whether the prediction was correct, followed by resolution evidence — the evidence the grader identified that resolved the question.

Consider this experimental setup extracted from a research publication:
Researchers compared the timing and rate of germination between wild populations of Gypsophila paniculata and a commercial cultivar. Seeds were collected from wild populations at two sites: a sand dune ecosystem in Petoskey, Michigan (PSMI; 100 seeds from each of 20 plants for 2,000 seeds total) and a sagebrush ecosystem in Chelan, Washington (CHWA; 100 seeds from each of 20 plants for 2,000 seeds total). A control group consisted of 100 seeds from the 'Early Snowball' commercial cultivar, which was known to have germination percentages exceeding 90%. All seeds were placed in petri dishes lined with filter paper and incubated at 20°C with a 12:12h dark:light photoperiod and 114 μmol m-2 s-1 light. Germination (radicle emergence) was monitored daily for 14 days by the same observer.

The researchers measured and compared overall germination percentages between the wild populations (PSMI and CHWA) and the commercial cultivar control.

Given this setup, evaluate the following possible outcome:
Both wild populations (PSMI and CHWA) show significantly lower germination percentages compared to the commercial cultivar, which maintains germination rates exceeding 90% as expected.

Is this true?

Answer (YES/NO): NO